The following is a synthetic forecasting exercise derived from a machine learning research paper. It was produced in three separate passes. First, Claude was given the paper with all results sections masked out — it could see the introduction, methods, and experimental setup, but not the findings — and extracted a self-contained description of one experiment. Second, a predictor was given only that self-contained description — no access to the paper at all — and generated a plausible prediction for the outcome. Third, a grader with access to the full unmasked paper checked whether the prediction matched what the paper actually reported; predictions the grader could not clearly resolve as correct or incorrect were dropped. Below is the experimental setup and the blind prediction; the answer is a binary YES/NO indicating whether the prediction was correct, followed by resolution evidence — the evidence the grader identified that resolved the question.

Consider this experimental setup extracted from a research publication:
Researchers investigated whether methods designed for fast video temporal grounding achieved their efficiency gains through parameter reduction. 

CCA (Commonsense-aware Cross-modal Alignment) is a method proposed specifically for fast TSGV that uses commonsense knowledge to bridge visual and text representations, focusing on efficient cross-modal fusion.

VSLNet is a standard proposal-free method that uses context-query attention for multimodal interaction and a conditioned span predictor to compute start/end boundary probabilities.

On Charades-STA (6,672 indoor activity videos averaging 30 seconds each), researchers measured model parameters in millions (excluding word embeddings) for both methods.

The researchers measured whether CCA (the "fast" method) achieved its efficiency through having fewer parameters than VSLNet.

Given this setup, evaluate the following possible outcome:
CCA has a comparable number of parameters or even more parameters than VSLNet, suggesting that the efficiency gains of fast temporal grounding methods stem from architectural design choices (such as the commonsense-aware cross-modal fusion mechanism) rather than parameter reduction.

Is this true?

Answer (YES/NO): YES